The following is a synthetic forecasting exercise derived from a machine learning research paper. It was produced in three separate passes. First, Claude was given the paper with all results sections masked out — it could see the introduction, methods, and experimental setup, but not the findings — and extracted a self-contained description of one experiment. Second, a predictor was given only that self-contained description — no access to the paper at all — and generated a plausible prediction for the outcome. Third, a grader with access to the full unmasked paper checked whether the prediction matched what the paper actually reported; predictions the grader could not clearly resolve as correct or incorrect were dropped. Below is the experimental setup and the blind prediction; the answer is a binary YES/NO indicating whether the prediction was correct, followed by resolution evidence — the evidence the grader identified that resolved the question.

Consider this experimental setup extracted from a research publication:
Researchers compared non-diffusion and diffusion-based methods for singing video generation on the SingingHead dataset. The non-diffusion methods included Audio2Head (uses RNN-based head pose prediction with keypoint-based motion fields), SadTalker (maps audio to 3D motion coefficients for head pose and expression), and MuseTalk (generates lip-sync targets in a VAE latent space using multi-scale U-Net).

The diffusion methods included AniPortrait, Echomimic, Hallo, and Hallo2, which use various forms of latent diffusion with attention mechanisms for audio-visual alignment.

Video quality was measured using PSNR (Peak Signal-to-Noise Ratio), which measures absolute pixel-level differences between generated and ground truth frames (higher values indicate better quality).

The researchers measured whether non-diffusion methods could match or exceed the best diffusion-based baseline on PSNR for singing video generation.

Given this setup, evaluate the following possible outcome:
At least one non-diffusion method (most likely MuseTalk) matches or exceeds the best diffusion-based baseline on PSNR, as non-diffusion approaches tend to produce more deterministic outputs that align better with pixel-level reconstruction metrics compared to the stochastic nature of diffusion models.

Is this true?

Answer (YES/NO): NO